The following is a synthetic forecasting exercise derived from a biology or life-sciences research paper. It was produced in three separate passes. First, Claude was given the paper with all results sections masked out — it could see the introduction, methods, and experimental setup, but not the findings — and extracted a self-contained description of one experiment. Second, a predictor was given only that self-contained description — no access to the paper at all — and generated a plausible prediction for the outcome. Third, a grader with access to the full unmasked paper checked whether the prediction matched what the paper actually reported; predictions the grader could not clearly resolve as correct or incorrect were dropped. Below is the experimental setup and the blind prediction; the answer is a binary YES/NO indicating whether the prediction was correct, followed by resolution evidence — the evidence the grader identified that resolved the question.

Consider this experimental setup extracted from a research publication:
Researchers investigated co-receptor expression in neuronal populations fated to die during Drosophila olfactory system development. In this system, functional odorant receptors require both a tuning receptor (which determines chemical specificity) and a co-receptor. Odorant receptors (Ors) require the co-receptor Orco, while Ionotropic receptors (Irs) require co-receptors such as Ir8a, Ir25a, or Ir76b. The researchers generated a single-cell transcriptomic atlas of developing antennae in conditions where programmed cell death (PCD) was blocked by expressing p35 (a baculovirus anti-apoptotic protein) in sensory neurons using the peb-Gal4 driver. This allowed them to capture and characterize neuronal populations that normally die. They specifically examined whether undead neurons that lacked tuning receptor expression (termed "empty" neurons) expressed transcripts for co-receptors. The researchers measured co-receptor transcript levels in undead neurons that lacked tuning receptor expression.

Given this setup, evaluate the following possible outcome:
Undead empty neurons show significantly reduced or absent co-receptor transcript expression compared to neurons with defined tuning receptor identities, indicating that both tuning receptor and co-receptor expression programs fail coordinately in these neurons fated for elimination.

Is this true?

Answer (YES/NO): NO